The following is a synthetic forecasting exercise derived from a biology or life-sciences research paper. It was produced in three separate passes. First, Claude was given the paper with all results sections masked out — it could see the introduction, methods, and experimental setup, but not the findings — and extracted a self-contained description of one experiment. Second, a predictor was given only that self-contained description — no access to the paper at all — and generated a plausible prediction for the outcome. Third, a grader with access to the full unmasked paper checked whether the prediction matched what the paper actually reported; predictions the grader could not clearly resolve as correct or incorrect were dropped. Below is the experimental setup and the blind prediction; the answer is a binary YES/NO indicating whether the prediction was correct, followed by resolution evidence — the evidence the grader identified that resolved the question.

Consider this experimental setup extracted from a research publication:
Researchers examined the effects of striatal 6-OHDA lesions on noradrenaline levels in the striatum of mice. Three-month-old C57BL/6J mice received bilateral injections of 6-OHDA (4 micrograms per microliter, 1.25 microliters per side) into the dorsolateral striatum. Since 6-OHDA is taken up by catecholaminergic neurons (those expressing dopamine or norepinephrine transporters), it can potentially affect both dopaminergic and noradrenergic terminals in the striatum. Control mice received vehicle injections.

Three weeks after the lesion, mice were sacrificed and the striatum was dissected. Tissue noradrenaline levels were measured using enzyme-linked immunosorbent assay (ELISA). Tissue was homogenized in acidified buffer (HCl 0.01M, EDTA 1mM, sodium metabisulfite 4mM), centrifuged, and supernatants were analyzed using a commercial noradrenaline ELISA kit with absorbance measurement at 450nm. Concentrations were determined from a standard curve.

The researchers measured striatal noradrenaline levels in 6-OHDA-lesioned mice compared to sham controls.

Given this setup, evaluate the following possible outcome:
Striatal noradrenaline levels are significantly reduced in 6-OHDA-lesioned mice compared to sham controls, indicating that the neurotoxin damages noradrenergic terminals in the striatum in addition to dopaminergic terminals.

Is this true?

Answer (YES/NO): YES